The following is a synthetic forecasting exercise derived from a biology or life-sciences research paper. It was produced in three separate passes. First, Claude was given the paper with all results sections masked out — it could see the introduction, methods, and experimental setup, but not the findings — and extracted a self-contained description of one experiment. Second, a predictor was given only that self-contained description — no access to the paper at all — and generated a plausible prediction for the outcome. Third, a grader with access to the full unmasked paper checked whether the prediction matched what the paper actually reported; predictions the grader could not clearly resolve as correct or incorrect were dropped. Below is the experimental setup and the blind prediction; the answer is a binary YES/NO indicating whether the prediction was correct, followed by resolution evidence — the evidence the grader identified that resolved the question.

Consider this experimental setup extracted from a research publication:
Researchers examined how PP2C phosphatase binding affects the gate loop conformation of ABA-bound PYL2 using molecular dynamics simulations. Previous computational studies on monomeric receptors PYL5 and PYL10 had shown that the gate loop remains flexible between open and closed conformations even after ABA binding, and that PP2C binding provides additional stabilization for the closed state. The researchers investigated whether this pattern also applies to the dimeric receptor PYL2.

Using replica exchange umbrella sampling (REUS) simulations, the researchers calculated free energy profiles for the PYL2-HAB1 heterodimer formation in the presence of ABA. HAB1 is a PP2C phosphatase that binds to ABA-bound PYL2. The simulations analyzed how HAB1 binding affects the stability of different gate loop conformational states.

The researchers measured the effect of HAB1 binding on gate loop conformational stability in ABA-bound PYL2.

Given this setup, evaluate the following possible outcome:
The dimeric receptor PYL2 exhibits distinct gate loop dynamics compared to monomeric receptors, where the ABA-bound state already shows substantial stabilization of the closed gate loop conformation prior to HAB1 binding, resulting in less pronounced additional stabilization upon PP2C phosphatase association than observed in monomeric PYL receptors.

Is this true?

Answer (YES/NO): NO